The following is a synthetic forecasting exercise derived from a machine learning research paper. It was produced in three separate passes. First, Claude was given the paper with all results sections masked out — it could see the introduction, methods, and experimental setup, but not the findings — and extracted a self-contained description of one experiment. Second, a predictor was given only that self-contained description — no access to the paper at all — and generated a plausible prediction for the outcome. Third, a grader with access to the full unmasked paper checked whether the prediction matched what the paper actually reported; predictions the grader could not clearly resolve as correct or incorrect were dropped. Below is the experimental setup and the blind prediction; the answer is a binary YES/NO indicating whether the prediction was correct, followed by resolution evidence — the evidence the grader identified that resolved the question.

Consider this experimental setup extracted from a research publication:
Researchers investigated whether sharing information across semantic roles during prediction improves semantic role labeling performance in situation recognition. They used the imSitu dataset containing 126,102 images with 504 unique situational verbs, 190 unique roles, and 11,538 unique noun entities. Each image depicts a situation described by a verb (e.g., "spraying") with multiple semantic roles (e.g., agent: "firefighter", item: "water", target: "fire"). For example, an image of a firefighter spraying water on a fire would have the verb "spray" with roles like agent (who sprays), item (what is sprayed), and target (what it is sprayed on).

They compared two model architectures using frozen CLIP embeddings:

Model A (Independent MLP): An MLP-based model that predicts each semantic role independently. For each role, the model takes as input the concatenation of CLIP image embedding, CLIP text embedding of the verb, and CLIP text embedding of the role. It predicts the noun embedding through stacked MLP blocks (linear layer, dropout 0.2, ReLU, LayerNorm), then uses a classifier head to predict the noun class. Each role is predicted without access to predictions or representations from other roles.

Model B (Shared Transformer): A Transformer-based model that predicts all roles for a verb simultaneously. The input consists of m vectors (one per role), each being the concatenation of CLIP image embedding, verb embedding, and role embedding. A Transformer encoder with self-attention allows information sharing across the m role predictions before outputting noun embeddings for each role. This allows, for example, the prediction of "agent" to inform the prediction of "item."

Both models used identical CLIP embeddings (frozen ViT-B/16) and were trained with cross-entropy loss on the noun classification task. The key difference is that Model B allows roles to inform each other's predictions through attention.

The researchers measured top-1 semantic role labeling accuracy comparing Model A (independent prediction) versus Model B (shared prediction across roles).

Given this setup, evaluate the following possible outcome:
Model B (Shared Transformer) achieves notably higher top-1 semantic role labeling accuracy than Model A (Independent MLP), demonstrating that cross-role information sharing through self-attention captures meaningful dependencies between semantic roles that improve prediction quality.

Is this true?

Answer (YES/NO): NO